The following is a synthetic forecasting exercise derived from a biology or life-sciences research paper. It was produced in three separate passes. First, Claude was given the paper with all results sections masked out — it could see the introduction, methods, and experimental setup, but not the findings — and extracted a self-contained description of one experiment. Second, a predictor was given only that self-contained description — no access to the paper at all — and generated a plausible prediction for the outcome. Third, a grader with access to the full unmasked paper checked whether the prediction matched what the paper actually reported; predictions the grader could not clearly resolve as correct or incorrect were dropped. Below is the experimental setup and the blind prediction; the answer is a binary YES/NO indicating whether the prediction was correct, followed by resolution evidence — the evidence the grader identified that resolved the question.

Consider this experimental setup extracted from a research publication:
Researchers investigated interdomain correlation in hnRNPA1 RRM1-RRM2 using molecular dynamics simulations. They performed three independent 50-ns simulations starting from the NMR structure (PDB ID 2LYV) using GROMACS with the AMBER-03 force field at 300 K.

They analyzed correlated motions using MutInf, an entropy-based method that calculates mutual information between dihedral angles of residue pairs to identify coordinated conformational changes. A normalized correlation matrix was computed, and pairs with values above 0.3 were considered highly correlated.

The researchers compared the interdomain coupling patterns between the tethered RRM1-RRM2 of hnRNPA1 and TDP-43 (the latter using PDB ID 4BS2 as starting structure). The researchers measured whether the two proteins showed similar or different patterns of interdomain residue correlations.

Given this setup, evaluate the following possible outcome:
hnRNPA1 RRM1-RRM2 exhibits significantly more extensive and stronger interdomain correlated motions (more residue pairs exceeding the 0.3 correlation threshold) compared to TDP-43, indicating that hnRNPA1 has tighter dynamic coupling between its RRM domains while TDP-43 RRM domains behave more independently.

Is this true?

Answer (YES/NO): NO